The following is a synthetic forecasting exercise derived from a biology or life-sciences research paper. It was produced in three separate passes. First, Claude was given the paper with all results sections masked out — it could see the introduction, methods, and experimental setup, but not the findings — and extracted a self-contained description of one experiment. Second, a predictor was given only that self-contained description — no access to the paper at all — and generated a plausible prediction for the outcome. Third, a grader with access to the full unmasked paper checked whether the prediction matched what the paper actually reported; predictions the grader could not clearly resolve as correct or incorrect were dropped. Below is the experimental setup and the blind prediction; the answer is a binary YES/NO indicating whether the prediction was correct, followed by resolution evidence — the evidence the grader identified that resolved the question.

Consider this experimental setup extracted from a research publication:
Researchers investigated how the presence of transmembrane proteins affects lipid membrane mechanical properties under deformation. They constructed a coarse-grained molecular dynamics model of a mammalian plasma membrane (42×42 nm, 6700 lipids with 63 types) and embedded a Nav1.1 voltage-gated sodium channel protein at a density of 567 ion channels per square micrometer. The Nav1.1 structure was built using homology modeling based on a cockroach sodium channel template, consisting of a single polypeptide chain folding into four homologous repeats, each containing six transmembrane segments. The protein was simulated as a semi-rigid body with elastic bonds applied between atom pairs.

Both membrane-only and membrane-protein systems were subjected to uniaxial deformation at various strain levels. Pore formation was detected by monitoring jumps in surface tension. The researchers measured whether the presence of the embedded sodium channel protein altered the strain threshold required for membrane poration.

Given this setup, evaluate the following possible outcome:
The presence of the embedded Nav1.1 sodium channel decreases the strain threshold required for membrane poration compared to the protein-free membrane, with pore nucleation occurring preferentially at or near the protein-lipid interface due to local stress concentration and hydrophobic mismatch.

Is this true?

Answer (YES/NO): NO